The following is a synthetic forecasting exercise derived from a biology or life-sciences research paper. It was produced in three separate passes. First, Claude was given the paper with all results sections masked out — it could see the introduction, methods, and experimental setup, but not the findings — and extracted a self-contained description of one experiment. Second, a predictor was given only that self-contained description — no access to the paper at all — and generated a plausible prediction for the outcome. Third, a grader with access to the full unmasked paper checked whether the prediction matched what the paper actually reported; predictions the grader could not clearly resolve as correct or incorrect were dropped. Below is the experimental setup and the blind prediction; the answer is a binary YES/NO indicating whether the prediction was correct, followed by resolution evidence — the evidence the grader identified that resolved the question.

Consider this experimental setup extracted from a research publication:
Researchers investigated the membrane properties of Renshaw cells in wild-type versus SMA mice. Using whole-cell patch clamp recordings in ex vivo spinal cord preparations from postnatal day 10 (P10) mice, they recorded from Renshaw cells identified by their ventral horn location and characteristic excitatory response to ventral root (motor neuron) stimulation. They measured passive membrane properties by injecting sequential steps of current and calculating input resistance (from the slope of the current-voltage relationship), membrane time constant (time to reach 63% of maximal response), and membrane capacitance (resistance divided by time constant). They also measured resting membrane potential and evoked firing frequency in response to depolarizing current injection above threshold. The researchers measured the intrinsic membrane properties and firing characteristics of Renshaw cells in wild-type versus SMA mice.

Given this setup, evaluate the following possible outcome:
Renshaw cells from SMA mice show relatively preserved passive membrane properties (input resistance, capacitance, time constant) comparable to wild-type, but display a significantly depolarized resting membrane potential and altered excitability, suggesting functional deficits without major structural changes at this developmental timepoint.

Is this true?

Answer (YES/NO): NO